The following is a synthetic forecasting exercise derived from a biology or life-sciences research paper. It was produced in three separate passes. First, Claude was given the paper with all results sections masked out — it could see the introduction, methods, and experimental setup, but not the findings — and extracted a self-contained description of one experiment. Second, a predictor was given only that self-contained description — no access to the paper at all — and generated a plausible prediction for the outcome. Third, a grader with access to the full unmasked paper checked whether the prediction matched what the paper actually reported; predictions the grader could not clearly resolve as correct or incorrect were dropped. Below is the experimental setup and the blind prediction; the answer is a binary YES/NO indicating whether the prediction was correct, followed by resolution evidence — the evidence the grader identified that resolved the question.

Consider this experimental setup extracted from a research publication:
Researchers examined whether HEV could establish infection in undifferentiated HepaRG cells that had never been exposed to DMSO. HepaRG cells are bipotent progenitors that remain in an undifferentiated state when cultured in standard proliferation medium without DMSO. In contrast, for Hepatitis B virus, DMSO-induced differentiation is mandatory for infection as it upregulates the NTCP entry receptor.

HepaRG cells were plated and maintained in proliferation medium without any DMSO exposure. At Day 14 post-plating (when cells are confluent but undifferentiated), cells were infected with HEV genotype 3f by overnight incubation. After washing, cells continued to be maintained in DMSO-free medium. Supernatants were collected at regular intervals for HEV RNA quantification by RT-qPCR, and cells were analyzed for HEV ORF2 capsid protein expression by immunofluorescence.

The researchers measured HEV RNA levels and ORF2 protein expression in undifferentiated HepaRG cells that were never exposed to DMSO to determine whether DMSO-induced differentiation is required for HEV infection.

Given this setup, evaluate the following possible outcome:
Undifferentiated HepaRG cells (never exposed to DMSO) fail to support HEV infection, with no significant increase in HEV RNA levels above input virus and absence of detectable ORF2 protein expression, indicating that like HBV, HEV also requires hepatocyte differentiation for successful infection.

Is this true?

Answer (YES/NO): NO